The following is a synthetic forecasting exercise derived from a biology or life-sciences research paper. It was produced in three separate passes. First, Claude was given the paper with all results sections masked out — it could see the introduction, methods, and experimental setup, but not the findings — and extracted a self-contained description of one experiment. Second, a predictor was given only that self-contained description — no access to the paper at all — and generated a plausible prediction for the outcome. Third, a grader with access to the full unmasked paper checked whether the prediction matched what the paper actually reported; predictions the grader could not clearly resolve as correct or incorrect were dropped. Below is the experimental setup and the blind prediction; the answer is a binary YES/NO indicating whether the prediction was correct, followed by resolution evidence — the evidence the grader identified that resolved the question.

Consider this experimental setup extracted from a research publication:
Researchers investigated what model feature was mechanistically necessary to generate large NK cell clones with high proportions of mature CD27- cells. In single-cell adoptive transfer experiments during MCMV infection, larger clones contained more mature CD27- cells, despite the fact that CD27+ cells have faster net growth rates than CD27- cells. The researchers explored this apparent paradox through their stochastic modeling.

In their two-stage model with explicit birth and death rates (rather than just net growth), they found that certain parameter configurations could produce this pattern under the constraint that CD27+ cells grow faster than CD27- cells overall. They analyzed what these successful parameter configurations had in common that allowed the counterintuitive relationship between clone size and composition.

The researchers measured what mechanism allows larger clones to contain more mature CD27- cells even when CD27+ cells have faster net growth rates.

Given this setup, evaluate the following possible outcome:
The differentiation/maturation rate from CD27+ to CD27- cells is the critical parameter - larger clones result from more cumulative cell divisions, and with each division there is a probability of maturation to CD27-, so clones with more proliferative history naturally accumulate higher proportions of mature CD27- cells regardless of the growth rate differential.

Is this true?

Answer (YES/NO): NO